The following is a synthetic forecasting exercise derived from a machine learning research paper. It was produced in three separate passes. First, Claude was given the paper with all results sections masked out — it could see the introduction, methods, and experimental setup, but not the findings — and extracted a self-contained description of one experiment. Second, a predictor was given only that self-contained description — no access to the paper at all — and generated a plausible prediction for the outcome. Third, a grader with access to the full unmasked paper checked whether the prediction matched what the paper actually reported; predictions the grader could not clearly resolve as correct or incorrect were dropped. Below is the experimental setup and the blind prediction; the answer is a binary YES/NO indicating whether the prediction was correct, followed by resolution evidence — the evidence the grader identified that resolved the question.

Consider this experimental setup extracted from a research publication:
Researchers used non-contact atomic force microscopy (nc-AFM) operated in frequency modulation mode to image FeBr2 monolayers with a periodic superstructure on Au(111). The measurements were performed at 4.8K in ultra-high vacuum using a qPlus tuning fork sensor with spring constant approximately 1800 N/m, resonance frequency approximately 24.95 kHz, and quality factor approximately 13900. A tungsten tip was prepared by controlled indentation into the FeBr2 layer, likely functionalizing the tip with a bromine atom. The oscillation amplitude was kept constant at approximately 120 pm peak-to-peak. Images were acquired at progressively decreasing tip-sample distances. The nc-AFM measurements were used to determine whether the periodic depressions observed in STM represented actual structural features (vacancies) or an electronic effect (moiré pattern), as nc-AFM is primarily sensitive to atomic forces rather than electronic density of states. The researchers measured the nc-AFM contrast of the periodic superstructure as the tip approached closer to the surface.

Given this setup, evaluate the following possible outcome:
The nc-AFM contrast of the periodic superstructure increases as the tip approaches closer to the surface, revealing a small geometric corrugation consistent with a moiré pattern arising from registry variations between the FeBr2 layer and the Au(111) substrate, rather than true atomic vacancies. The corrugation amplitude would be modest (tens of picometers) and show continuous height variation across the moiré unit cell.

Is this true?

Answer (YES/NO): NO